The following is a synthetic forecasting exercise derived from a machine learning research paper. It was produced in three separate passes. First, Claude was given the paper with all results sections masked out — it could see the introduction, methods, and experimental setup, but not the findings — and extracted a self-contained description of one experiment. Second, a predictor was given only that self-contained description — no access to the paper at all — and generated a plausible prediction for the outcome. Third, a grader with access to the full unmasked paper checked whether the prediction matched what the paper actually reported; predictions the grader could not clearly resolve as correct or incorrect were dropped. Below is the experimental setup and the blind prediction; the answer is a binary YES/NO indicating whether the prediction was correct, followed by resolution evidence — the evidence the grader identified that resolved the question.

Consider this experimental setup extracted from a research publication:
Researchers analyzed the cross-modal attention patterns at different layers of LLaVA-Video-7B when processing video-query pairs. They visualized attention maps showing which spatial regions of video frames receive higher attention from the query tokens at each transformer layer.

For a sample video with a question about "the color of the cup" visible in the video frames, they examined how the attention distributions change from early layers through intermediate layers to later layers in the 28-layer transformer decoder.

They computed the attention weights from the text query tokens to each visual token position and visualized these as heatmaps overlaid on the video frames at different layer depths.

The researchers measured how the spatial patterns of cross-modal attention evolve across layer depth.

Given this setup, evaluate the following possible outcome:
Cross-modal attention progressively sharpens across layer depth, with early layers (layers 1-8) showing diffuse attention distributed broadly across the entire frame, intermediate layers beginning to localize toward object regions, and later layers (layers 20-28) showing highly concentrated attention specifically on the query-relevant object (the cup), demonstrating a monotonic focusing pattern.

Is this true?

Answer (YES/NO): NO